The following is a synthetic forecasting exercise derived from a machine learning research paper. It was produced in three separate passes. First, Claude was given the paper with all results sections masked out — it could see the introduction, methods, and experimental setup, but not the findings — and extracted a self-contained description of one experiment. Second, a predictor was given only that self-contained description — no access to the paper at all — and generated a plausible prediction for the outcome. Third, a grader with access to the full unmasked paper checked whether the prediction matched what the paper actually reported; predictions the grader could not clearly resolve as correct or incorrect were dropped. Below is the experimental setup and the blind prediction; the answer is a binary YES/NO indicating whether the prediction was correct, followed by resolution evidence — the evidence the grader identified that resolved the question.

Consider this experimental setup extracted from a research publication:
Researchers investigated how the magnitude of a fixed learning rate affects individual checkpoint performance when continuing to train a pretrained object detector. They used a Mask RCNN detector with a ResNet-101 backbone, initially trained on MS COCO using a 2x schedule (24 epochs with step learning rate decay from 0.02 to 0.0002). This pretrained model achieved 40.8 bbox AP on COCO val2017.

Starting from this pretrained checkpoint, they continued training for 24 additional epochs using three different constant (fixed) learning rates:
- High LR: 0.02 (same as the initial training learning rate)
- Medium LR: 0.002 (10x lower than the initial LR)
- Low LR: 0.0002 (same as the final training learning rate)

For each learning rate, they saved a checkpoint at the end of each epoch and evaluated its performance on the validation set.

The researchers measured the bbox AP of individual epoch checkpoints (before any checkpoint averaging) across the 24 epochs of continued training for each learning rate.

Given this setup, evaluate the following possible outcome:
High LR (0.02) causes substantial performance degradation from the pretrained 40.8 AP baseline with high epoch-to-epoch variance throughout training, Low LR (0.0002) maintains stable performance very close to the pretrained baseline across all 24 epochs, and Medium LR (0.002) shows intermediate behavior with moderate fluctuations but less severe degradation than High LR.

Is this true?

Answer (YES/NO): YES